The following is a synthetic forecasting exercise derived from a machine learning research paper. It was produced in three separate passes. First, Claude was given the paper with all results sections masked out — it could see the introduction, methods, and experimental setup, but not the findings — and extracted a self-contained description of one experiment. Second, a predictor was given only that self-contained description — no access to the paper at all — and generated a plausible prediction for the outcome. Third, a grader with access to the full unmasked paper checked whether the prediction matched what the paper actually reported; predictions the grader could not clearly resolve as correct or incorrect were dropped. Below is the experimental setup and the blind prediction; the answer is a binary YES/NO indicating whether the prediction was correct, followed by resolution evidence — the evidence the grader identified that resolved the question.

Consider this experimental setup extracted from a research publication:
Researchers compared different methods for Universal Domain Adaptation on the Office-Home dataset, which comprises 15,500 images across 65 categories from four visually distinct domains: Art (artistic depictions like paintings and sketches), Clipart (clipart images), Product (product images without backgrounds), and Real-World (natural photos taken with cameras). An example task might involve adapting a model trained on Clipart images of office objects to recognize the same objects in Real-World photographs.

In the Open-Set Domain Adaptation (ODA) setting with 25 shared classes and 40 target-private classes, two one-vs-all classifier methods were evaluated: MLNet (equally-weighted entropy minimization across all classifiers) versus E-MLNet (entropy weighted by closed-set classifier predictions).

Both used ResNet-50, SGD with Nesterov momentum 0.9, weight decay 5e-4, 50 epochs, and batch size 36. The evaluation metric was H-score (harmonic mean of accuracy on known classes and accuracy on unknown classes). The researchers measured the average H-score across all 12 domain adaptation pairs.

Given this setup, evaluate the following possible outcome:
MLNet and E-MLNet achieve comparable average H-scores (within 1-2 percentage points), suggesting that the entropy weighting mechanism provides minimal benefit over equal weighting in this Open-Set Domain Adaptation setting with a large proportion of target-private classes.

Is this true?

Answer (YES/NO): YES